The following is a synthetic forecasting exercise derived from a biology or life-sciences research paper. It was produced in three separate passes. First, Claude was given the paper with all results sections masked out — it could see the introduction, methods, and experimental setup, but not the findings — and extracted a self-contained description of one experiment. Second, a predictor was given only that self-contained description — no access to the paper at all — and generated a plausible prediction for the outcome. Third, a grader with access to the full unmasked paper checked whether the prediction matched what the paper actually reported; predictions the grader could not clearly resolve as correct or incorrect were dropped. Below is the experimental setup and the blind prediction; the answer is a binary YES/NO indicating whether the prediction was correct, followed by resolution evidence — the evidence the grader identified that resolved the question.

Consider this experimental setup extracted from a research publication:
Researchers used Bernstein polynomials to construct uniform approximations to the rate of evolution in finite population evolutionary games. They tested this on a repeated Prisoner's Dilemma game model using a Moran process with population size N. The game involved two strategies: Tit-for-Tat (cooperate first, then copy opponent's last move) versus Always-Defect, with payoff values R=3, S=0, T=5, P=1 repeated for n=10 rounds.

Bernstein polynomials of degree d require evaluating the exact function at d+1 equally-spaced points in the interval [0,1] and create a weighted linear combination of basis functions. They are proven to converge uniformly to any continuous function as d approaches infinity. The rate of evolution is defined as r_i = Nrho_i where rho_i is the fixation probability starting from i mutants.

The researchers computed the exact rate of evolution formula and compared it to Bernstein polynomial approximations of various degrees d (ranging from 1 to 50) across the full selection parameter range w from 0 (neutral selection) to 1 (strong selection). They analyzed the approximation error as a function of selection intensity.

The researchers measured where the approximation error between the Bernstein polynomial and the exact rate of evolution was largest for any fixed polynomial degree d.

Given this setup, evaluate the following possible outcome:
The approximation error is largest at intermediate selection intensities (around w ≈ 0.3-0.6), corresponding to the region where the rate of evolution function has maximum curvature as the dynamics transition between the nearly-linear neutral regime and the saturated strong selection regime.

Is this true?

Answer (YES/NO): NO